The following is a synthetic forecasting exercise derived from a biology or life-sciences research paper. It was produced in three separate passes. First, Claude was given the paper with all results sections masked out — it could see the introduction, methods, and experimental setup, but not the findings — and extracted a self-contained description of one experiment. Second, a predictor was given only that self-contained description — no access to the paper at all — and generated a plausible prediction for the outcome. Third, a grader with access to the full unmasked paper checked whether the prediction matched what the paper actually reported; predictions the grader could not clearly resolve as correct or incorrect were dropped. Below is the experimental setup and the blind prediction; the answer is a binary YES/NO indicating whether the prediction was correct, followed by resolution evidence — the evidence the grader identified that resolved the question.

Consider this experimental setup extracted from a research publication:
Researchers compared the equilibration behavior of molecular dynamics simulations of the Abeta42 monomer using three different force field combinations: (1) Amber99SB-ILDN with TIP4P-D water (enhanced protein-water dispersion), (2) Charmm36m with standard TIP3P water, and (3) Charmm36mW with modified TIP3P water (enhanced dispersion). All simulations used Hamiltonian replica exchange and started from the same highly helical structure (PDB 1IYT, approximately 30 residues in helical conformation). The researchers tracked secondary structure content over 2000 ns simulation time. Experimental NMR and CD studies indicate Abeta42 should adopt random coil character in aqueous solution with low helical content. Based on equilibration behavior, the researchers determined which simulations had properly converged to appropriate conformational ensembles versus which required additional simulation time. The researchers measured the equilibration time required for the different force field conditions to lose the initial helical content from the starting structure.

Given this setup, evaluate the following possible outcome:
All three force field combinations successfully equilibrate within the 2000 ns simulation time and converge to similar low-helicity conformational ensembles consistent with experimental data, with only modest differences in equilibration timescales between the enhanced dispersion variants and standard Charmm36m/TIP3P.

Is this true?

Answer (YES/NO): NO